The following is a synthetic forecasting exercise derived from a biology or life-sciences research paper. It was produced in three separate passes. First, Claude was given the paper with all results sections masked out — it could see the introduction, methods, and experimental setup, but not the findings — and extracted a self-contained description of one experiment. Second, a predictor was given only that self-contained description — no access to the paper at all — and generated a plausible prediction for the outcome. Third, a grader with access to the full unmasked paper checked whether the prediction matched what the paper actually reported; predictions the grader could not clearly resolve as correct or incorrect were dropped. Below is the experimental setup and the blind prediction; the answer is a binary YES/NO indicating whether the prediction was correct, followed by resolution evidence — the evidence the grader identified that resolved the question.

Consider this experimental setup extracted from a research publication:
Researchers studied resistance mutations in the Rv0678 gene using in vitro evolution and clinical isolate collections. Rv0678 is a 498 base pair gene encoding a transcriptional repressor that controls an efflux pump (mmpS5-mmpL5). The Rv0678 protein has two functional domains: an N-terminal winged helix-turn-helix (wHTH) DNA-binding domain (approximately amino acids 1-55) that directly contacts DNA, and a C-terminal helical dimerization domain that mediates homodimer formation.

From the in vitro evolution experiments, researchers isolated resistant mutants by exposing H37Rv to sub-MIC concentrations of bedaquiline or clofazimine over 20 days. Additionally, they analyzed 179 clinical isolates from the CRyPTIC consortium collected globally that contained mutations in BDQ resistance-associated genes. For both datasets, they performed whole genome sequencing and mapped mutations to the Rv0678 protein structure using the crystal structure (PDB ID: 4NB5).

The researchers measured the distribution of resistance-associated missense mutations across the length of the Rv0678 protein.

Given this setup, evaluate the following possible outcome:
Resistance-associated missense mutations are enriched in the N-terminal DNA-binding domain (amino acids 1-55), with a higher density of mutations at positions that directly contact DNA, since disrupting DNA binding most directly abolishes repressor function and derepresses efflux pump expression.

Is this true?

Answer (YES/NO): NO